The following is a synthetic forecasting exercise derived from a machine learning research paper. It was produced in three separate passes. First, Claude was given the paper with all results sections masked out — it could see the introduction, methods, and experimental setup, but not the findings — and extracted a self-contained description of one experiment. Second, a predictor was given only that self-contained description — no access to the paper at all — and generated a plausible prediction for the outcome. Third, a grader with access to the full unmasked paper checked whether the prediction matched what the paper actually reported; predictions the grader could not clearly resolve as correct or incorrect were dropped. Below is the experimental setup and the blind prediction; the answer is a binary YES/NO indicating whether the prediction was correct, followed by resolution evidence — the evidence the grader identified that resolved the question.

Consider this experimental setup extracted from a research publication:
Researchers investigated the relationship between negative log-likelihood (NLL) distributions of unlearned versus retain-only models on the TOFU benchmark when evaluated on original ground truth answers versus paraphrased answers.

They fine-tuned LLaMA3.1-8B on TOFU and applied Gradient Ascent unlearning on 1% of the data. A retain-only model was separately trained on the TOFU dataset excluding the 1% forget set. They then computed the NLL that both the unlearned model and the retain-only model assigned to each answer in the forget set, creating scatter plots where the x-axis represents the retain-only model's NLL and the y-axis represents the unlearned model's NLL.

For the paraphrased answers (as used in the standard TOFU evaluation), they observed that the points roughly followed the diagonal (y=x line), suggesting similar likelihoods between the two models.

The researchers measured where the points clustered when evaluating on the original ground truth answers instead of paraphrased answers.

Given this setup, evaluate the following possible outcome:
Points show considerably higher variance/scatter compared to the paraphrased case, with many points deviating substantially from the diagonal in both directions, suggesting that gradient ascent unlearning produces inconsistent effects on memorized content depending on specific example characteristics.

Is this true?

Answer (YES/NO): NO